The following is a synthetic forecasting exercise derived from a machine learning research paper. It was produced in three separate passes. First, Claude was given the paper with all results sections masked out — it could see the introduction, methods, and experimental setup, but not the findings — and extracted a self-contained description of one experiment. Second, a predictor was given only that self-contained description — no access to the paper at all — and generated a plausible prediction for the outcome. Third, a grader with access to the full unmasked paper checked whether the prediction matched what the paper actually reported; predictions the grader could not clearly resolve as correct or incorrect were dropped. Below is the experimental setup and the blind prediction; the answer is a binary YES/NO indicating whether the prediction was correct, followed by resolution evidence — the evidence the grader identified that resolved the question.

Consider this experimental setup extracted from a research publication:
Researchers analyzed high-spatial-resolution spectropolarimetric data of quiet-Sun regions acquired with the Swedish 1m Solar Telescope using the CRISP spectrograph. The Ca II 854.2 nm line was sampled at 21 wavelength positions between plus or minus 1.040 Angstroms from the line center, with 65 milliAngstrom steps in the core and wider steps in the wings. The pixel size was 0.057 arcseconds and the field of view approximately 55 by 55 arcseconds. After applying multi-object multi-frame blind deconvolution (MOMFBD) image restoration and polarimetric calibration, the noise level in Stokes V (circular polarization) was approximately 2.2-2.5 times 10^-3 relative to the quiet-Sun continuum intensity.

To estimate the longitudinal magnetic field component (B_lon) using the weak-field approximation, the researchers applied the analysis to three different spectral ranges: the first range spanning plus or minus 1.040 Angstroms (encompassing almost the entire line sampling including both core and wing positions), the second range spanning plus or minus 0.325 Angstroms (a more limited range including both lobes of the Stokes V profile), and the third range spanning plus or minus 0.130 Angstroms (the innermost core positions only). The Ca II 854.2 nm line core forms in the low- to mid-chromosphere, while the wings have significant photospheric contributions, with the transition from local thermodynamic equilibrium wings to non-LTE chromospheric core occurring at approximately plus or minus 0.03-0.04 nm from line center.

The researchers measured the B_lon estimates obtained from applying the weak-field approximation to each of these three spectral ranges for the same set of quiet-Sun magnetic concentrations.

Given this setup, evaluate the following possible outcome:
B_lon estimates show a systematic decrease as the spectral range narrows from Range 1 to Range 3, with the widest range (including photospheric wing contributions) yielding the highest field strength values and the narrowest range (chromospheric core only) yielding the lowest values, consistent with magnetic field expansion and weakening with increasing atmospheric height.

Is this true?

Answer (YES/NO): YES